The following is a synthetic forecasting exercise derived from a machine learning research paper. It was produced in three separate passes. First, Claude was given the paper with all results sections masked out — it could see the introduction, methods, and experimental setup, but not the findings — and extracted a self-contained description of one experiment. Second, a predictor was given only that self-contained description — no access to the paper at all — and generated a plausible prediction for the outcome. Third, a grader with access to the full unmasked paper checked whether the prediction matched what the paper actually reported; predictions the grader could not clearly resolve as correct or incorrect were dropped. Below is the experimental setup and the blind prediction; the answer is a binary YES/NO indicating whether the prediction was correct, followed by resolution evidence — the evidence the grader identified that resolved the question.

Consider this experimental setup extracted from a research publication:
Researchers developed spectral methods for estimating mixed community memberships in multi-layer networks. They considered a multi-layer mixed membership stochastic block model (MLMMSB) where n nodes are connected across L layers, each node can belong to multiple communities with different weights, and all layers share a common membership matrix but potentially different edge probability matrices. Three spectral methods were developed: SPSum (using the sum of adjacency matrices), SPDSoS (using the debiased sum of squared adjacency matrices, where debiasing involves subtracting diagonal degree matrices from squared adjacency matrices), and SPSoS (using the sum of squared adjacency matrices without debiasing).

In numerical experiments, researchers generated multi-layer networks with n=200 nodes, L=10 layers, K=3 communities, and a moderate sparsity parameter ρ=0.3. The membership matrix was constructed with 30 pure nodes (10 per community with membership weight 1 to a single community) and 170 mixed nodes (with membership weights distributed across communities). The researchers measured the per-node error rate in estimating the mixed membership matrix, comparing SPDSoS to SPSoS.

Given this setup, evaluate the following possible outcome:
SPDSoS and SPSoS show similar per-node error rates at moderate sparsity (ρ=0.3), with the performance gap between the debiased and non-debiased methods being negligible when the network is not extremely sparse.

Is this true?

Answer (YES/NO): NO